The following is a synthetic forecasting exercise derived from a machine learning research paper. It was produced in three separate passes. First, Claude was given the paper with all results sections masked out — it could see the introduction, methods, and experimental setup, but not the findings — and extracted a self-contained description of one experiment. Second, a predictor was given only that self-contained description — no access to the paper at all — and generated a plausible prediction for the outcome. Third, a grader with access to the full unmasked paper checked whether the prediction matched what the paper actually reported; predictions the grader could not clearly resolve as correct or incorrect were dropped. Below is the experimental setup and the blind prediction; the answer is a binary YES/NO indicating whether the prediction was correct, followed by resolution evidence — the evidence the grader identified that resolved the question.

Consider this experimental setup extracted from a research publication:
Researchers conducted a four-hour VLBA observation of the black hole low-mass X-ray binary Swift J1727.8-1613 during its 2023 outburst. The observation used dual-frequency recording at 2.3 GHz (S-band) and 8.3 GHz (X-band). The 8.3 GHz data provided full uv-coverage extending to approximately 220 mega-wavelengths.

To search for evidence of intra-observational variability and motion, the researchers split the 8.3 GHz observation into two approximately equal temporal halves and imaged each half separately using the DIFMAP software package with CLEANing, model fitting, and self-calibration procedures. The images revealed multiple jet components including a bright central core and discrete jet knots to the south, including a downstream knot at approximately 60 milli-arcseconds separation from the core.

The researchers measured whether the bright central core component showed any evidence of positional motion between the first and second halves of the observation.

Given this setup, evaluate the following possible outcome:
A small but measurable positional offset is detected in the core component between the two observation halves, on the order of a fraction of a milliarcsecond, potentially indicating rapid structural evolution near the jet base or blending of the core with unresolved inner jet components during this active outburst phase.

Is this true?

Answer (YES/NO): NO